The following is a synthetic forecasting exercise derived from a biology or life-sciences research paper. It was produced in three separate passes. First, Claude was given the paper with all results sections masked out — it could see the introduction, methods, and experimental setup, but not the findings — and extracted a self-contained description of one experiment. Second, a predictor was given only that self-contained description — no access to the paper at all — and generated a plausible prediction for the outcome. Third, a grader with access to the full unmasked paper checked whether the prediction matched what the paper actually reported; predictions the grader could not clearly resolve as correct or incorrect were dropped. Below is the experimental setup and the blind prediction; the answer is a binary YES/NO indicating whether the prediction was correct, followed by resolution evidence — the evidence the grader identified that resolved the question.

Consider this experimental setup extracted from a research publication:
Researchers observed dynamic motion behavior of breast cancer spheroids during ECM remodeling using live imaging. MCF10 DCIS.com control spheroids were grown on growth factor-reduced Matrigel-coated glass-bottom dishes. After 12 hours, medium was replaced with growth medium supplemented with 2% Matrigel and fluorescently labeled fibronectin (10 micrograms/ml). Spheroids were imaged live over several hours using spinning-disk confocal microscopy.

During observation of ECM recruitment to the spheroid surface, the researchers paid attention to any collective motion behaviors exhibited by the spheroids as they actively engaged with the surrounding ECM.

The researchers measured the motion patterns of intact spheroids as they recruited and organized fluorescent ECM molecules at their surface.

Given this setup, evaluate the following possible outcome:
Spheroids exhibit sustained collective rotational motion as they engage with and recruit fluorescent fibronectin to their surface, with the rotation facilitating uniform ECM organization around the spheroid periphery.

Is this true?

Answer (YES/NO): NO